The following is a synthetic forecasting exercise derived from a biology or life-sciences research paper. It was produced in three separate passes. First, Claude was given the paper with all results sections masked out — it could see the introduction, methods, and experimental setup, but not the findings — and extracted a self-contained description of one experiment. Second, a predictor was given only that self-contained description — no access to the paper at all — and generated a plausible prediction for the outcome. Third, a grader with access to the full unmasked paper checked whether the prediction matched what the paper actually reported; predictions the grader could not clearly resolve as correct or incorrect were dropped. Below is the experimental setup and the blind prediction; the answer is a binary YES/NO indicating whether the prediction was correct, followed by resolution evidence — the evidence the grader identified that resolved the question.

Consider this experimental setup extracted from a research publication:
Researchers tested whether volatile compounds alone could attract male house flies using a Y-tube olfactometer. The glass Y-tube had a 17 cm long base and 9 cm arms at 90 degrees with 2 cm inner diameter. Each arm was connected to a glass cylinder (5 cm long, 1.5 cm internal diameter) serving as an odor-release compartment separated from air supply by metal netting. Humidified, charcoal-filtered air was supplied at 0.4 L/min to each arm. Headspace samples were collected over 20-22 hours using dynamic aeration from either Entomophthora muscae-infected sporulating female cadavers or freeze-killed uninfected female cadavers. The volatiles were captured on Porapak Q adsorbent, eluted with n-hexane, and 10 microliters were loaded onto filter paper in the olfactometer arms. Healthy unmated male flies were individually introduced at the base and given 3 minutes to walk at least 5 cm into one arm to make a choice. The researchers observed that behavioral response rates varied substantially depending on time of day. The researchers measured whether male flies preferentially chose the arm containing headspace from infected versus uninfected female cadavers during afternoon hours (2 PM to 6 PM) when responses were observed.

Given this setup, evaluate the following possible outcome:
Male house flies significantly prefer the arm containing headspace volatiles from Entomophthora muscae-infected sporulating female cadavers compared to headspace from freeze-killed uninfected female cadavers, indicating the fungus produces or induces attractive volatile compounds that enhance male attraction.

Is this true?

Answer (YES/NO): NO